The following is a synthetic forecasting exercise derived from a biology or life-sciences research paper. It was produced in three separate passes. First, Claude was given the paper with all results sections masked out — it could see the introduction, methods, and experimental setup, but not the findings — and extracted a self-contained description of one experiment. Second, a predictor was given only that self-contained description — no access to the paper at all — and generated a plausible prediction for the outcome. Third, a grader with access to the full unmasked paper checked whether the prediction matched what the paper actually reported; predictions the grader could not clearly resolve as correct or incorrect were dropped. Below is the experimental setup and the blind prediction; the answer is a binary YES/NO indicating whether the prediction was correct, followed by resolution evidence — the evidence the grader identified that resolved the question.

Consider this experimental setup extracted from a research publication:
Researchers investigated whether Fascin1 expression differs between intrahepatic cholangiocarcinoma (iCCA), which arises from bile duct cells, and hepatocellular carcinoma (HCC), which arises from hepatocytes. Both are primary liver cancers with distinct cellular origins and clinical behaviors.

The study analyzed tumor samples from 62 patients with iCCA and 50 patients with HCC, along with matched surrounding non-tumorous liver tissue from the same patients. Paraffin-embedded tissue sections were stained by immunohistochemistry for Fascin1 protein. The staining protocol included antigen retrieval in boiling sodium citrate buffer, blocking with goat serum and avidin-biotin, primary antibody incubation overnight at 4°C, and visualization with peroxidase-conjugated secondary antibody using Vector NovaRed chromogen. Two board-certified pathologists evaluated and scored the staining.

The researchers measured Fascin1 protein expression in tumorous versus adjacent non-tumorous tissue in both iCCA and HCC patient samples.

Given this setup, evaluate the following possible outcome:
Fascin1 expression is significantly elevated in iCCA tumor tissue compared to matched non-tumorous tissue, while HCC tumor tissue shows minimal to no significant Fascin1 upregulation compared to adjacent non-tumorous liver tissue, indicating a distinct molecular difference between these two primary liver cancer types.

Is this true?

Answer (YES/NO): NO